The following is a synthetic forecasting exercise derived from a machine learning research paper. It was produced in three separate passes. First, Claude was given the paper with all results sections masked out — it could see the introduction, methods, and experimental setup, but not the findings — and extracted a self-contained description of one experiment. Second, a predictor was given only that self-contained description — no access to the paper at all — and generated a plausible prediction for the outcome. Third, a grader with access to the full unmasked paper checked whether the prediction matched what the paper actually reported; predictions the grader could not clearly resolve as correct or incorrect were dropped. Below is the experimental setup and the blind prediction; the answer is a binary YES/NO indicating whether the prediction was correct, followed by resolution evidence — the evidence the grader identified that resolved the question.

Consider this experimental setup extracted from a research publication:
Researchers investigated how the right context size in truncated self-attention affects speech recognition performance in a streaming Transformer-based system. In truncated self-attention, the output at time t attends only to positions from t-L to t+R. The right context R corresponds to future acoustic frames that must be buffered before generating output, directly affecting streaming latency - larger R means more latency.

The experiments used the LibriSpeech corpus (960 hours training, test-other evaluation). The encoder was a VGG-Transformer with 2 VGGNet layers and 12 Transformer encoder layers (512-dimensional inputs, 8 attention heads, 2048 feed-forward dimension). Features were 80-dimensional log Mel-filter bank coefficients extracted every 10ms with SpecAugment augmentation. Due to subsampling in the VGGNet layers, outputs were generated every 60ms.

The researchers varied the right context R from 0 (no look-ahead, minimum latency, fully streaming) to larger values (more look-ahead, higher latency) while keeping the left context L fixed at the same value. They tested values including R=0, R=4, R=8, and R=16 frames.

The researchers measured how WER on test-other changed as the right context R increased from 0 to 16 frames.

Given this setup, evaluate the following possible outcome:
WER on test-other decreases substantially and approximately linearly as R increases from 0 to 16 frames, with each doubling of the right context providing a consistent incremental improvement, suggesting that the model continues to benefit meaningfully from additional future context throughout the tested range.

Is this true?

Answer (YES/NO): NO